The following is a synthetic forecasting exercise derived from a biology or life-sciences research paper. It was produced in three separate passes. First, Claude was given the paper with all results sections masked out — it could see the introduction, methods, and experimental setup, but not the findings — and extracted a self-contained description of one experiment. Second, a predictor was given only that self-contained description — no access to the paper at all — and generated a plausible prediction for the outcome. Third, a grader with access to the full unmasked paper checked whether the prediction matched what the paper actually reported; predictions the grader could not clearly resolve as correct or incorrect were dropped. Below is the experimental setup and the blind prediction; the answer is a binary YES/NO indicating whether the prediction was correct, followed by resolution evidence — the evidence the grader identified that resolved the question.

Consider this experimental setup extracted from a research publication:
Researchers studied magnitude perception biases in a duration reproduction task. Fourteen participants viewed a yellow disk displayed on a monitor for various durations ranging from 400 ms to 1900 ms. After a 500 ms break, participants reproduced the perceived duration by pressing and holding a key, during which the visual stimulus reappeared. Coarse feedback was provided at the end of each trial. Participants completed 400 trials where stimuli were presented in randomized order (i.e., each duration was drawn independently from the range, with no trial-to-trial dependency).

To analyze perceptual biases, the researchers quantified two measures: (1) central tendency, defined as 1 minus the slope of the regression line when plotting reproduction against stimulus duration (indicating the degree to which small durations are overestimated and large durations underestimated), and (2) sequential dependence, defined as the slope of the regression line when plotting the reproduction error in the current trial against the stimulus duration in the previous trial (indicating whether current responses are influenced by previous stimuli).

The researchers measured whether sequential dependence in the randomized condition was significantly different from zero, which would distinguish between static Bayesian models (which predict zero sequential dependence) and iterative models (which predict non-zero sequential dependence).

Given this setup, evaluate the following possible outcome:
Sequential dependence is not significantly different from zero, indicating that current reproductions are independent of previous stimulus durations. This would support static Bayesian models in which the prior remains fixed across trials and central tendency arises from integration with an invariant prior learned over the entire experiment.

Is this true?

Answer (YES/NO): NO